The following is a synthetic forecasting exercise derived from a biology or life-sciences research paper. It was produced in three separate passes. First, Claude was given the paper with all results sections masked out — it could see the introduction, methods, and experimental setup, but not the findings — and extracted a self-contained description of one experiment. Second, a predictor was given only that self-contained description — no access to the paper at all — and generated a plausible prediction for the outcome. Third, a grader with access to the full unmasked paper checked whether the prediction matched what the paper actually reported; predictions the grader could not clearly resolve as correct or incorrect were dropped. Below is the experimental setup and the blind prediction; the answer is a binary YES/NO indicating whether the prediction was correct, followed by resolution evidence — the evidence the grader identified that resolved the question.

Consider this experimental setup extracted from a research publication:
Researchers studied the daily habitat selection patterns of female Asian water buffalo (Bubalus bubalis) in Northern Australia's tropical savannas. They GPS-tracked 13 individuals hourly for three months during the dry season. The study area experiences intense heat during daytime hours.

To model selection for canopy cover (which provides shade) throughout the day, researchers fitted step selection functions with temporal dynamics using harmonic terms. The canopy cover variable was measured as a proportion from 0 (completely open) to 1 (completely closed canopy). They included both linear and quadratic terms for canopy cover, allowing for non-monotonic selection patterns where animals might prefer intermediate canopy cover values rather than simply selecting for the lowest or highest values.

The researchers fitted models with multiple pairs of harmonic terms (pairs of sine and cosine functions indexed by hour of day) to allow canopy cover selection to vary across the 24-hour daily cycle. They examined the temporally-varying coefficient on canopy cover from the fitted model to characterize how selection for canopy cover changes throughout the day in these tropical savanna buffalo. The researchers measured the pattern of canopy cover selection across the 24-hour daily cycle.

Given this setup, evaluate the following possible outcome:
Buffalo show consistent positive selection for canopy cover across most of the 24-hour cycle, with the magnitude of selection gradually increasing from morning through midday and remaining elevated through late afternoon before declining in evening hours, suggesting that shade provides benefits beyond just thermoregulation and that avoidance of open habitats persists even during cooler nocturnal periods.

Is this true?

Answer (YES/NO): NO